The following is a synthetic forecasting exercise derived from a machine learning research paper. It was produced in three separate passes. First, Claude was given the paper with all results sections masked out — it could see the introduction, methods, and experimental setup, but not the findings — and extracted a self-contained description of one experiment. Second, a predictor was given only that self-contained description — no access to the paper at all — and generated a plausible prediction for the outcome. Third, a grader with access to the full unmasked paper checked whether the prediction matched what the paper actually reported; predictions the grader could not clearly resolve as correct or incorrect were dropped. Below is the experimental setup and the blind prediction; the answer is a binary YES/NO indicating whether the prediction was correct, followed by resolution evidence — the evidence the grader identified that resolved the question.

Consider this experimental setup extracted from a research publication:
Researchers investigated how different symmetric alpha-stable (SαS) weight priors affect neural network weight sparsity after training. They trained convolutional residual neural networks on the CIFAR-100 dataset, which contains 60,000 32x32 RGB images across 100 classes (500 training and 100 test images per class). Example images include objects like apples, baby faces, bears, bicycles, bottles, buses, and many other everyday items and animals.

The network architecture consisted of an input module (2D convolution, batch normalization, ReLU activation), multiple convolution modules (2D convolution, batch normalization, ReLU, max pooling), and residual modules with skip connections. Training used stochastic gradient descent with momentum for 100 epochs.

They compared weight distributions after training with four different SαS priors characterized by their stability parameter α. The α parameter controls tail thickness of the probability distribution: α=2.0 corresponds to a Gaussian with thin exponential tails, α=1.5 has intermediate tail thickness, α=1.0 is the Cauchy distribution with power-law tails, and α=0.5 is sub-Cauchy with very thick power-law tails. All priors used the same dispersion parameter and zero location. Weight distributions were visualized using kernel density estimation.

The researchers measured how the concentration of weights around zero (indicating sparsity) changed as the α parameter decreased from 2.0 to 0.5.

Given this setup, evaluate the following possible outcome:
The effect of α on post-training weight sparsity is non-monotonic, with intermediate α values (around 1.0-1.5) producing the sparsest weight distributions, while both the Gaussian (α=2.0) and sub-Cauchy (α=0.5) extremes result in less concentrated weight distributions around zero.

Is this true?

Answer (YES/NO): NO